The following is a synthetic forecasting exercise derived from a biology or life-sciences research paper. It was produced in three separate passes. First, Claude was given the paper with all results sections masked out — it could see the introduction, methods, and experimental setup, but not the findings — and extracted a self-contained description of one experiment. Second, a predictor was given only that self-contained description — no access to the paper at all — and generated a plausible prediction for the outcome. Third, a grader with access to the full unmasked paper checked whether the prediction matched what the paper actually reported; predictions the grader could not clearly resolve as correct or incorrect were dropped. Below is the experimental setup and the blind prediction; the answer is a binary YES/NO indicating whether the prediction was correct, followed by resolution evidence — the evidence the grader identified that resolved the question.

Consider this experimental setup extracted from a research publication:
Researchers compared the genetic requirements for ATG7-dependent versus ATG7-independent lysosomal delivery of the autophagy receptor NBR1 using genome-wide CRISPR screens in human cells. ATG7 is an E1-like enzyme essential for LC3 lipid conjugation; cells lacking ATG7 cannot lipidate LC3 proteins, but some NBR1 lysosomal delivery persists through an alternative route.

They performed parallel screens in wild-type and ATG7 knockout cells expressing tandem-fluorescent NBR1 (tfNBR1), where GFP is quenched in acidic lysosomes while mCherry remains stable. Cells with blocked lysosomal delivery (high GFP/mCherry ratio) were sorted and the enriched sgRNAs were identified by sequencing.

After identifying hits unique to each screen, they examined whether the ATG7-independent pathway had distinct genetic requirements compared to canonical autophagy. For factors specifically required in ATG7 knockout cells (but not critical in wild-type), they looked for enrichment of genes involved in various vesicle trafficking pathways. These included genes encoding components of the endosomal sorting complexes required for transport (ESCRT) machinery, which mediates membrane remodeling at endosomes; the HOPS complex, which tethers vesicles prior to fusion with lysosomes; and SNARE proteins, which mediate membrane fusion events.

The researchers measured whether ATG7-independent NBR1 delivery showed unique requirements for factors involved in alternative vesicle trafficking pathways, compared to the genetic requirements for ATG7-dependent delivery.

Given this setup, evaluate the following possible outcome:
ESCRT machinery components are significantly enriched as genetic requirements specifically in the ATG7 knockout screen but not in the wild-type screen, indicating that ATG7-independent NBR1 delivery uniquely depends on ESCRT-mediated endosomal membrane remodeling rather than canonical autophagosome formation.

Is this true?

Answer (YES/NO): NO